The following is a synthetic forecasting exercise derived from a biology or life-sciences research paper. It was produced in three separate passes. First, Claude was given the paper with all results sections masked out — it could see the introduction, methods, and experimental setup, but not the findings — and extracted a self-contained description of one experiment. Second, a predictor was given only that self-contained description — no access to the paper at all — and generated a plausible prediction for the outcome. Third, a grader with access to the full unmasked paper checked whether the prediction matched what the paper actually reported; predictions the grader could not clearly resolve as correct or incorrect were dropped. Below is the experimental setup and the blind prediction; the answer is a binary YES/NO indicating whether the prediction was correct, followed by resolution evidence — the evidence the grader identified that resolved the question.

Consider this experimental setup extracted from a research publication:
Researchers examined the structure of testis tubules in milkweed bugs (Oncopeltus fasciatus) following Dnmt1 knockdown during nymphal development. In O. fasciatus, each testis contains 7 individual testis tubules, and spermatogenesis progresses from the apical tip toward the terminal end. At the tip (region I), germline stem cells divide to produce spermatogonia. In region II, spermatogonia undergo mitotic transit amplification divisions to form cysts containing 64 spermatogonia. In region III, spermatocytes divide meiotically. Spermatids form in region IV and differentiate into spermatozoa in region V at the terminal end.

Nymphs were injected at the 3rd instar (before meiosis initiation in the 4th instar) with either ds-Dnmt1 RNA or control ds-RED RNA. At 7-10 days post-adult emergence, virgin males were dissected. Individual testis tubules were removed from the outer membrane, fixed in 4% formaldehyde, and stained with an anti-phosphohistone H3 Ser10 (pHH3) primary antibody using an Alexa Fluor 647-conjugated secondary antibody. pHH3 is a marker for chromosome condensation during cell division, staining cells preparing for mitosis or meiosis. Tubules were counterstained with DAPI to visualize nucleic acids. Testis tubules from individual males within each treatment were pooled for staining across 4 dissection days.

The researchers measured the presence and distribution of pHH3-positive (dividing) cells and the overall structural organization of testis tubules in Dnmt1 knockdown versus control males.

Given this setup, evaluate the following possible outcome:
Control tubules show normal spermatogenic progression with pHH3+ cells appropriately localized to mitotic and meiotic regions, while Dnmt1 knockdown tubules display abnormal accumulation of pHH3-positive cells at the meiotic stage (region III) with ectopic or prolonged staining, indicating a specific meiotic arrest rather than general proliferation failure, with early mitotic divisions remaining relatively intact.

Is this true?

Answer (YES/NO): NO